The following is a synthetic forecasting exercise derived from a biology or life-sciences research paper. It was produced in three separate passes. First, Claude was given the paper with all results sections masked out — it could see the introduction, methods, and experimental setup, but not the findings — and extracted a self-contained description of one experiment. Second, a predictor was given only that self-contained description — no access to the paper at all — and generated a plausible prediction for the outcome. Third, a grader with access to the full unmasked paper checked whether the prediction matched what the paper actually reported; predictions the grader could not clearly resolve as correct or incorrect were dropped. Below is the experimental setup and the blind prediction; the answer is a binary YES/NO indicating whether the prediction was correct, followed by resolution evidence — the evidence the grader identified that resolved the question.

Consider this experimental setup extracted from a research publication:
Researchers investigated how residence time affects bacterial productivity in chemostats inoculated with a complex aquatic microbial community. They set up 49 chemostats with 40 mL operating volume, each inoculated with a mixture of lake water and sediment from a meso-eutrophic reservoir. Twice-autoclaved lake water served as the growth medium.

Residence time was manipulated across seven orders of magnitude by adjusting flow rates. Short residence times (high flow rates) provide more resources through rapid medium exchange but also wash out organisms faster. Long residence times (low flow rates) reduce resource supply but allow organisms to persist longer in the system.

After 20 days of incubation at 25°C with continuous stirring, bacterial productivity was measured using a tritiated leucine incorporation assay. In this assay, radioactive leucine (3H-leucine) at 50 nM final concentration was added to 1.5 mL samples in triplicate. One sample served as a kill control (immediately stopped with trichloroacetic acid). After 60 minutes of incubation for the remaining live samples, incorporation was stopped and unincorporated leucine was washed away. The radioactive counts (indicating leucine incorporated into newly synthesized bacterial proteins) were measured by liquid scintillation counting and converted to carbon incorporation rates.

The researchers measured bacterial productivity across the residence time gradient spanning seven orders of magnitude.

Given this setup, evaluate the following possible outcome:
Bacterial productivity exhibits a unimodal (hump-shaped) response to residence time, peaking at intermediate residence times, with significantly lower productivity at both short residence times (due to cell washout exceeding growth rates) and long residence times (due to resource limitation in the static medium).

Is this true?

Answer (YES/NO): NO